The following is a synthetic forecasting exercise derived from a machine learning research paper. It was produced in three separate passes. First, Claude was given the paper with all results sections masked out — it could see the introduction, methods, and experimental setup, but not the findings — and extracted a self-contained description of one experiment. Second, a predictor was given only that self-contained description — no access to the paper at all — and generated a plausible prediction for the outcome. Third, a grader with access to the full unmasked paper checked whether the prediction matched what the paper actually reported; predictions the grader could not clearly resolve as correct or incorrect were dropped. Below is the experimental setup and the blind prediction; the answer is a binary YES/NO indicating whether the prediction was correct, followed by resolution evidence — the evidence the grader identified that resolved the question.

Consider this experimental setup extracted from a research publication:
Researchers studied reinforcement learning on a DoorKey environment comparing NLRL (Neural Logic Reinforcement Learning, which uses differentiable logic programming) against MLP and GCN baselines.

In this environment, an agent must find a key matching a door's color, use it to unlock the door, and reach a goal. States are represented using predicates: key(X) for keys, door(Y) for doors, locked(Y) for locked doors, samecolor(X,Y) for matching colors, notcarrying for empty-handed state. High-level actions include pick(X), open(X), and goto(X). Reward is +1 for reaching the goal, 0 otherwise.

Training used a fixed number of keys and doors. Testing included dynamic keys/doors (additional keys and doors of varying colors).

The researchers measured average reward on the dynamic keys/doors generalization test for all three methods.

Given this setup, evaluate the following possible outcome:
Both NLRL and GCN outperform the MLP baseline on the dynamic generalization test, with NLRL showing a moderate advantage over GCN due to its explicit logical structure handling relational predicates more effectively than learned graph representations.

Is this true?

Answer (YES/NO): NO